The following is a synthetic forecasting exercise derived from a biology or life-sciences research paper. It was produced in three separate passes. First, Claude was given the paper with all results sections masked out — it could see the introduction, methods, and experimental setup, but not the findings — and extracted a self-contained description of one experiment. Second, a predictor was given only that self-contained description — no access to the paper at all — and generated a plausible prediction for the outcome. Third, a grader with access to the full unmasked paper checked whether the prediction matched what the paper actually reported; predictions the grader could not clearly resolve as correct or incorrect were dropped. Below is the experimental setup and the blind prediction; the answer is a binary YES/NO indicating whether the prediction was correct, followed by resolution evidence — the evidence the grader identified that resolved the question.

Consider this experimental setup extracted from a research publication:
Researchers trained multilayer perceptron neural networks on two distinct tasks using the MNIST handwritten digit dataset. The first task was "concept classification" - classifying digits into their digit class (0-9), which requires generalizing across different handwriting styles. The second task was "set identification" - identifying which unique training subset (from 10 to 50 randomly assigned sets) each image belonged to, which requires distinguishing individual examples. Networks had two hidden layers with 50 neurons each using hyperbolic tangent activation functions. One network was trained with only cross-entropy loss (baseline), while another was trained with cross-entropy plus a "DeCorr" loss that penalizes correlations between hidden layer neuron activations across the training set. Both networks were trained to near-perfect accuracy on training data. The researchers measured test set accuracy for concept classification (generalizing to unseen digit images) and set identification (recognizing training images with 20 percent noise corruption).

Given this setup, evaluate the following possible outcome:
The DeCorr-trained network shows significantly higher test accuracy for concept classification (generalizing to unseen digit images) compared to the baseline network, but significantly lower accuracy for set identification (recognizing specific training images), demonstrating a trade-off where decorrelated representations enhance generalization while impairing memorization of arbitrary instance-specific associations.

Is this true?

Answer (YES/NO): NO